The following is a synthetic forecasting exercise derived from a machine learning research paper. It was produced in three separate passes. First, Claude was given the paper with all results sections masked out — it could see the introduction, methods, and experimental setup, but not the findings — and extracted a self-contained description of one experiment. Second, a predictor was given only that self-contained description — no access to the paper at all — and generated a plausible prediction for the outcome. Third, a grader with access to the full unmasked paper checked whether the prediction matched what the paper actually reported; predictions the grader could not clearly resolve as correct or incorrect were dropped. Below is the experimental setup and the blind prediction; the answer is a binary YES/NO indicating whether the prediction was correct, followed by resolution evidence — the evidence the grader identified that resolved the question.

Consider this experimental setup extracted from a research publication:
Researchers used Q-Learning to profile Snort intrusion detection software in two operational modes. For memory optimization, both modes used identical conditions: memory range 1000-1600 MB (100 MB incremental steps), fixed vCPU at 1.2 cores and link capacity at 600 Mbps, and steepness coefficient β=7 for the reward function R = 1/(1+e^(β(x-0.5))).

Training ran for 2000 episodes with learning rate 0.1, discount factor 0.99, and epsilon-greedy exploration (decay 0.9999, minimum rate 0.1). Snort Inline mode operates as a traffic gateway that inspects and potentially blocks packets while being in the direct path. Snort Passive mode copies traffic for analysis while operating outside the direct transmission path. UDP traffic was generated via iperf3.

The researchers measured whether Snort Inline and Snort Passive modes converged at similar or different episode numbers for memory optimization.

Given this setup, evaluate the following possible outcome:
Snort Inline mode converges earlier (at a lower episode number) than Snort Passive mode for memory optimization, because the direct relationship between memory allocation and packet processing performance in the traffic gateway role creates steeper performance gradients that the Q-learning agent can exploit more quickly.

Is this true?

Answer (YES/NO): YES